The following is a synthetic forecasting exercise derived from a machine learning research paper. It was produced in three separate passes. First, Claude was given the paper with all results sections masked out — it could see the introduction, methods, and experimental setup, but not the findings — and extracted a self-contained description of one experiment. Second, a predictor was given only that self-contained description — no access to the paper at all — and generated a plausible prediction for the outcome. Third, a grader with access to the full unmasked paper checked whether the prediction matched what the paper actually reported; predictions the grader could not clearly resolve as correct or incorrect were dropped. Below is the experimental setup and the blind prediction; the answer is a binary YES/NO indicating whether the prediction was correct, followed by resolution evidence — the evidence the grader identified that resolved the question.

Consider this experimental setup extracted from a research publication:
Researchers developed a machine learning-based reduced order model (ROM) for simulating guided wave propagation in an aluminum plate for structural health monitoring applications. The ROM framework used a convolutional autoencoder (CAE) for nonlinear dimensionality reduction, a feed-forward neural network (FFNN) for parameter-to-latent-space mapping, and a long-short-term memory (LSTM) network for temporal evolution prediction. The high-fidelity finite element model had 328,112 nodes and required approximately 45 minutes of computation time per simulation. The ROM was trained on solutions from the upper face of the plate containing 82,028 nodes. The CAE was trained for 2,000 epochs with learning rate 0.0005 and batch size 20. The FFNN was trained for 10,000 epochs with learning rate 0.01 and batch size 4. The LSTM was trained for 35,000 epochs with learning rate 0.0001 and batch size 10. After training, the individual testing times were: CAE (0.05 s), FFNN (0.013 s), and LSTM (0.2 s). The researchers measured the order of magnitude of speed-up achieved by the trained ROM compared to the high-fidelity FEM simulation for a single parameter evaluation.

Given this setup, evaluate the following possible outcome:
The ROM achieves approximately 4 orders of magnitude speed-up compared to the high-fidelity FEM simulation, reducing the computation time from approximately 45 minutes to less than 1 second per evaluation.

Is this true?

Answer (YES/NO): YES